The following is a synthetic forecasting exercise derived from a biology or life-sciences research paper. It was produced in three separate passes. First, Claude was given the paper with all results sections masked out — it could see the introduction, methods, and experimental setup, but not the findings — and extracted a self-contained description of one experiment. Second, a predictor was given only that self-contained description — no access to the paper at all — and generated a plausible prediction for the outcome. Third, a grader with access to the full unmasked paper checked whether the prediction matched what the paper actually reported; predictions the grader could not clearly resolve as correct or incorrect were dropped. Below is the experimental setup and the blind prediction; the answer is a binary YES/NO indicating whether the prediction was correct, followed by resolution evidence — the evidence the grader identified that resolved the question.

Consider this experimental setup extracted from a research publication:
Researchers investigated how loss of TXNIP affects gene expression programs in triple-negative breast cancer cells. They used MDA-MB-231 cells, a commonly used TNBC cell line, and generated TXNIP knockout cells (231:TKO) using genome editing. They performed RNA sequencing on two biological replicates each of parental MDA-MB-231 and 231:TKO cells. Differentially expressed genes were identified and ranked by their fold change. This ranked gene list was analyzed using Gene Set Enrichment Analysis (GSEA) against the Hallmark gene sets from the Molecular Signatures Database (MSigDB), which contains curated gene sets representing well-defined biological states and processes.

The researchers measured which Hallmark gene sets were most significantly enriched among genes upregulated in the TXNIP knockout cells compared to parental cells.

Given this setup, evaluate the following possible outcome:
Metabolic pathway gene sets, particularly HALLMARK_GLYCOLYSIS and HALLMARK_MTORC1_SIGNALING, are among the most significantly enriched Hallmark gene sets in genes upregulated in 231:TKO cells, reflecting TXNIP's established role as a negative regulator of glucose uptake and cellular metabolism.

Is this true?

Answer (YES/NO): NO